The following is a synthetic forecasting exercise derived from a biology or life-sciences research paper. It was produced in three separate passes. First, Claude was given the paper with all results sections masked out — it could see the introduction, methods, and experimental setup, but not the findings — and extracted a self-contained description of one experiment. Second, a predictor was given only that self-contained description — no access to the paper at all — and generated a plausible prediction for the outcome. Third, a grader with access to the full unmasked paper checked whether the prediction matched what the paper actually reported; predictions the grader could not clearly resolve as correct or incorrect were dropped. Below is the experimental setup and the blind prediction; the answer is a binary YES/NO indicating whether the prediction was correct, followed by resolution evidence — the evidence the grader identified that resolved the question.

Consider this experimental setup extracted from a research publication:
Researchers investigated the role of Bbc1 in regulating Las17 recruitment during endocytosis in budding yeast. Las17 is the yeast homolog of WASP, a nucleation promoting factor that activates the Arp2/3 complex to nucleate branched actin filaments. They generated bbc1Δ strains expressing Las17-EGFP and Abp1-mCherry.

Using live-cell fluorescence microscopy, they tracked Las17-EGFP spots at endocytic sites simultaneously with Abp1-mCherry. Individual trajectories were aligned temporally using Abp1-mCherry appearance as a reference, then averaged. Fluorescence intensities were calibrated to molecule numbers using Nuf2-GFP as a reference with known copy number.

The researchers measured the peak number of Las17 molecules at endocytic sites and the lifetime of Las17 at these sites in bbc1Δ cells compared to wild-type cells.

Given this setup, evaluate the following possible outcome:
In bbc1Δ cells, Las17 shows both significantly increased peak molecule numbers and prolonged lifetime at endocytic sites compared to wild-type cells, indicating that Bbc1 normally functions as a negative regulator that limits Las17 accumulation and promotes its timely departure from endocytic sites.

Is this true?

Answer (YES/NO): NO